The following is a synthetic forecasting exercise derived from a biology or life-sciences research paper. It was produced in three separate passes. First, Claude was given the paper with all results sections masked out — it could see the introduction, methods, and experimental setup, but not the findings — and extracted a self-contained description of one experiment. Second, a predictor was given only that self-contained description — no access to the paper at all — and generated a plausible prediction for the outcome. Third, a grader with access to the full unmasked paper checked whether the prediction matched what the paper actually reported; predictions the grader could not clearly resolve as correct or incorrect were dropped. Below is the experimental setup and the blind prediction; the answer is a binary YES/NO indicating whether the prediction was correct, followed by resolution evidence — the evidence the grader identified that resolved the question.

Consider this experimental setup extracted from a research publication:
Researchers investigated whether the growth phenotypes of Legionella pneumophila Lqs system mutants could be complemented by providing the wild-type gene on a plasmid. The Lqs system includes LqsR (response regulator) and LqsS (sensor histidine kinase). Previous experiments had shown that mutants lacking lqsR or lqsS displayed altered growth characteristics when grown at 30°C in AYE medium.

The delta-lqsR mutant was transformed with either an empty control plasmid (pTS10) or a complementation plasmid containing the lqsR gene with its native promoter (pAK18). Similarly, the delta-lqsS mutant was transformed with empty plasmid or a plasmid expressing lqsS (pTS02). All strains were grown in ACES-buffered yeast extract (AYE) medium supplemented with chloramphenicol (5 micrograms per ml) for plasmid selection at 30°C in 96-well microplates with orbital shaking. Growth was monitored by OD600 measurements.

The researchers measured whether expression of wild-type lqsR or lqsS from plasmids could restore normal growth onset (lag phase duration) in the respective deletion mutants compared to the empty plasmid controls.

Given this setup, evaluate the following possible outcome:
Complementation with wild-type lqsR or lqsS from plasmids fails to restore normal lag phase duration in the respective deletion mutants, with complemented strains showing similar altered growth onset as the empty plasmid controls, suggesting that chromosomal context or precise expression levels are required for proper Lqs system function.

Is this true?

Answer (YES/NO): NO